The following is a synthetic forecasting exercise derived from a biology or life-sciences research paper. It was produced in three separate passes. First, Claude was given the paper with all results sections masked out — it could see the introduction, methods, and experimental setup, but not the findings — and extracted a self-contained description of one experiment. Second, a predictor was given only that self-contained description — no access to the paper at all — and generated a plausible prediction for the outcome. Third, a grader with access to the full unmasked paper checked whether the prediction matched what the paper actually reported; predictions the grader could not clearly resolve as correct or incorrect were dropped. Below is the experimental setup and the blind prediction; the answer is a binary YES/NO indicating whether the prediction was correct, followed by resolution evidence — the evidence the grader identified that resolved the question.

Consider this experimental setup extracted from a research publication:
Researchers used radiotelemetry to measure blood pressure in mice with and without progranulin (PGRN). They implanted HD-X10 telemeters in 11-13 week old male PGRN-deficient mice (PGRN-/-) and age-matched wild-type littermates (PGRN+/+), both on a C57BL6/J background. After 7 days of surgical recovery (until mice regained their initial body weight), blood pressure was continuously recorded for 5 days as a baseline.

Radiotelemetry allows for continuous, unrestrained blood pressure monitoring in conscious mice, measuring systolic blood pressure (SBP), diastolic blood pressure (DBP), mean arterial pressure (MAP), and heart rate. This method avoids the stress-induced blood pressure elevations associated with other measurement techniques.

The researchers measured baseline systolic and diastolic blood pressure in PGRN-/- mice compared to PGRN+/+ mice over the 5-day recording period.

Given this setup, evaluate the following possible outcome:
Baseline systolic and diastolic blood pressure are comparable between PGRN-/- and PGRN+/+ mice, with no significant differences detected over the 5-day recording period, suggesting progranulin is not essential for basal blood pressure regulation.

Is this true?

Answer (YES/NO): NO